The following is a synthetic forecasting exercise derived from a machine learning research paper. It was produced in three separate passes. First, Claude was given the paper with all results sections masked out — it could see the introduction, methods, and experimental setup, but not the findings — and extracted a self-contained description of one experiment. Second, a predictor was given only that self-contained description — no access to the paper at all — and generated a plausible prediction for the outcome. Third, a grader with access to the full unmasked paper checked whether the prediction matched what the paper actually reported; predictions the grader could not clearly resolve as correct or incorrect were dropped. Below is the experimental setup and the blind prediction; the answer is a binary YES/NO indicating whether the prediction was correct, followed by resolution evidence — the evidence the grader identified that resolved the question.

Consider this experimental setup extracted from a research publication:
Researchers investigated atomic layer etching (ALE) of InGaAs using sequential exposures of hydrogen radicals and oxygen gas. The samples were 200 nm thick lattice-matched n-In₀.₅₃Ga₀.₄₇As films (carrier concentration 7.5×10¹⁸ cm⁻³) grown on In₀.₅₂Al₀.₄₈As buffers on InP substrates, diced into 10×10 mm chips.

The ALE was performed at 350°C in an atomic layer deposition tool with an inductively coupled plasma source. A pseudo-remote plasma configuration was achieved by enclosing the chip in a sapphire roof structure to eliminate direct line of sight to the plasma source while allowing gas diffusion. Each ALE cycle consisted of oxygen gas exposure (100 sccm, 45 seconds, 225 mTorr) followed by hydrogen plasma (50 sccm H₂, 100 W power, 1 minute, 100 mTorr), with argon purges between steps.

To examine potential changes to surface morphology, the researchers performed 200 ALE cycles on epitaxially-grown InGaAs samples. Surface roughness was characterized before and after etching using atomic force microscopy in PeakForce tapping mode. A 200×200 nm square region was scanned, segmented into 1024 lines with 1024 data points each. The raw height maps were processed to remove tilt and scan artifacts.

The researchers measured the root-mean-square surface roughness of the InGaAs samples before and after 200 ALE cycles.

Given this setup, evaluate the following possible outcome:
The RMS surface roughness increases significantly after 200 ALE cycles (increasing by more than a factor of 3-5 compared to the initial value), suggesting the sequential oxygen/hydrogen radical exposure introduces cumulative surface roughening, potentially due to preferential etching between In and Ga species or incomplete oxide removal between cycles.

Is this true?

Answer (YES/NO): NO